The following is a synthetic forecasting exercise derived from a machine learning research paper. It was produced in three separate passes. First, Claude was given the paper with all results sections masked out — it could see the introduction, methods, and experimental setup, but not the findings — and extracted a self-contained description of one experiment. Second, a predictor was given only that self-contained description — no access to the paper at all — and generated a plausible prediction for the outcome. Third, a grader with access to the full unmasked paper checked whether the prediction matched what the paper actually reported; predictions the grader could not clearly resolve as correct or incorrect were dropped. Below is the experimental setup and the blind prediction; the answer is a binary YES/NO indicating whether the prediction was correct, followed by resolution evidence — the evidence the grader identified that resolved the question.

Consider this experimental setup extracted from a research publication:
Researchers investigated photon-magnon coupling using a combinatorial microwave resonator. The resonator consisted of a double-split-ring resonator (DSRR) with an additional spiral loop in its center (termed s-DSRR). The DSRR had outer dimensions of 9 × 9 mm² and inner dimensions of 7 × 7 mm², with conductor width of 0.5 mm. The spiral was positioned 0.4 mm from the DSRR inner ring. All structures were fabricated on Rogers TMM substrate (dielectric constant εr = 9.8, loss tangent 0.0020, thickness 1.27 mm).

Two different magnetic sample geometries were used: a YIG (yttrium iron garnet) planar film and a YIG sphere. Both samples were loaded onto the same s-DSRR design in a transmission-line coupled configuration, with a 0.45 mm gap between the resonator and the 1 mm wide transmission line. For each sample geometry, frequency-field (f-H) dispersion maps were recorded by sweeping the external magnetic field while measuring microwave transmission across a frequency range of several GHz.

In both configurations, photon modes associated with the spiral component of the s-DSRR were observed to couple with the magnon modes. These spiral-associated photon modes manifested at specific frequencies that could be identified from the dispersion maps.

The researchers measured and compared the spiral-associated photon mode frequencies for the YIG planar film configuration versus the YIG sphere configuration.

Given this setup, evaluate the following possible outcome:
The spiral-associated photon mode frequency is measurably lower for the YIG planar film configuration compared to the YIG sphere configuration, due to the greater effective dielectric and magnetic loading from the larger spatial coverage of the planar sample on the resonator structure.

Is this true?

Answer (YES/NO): YES